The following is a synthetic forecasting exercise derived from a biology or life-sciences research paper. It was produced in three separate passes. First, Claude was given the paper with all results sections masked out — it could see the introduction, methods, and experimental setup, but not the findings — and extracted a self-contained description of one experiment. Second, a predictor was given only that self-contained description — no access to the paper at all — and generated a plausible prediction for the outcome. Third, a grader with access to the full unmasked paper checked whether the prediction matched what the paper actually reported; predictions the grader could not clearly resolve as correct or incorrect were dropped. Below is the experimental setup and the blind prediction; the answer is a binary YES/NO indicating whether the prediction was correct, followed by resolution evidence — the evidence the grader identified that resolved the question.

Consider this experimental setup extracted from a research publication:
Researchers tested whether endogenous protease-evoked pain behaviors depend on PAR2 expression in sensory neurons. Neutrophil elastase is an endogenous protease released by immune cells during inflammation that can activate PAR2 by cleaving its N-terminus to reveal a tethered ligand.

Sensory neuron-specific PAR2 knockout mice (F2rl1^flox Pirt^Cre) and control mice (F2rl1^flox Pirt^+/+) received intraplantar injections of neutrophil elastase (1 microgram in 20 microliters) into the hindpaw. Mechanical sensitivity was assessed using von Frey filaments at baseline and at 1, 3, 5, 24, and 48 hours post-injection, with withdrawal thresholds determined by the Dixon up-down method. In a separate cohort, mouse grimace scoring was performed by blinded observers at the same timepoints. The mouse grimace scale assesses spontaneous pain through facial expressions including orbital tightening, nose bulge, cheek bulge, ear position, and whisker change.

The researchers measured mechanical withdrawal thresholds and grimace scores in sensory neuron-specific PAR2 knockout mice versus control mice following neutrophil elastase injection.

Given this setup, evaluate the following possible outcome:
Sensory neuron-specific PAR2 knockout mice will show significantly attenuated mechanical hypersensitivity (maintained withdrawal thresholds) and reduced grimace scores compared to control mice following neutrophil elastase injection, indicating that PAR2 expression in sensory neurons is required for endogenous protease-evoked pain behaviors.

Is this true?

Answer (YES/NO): YES